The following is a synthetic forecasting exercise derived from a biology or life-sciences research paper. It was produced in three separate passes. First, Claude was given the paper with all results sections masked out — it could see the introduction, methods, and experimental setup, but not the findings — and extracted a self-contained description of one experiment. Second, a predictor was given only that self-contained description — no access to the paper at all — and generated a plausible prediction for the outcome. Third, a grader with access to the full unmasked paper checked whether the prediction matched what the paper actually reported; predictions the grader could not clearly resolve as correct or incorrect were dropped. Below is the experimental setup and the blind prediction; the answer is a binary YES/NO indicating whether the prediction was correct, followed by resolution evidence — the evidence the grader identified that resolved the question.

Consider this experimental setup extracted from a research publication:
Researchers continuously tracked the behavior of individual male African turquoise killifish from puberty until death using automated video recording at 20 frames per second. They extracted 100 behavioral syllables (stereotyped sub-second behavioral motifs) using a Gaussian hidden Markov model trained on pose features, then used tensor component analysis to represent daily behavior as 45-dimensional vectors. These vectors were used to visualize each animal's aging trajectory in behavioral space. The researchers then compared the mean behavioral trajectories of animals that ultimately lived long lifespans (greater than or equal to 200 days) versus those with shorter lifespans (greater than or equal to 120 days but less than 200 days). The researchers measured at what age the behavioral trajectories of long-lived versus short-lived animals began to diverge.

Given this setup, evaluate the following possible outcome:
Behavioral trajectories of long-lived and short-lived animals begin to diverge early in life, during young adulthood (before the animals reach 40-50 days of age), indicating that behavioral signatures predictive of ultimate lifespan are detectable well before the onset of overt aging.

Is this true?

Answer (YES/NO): NO